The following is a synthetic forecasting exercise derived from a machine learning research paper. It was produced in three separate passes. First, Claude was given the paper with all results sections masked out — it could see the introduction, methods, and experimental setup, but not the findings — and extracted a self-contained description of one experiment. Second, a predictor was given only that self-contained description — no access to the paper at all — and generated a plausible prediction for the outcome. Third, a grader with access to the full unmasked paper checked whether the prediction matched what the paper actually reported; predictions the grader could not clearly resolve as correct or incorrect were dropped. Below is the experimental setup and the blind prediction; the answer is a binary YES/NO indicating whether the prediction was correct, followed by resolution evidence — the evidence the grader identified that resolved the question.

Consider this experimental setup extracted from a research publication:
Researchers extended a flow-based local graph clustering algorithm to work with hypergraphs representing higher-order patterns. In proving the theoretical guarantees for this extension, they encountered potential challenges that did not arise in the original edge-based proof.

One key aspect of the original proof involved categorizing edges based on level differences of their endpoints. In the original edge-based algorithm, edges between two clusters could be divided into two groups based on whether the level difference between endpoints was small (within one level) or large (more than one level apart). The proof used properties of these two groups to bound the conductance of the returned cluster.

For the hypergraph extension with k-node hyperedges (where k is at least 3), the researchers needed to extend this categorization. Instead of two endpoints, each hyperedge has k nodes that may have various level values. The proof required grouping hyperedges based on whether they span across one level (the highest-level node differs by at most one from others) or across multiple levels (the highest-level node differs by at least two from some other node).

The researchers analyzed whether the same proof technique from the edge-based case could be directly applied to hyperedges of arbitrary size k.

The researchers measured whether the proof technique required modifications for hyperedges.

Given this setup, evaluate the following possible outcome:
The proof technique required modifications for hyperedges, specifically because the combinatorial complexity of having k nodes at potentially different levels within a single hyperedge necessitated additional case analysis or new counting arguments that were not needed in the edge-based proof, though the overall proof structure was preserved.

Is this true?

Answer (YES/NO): YES